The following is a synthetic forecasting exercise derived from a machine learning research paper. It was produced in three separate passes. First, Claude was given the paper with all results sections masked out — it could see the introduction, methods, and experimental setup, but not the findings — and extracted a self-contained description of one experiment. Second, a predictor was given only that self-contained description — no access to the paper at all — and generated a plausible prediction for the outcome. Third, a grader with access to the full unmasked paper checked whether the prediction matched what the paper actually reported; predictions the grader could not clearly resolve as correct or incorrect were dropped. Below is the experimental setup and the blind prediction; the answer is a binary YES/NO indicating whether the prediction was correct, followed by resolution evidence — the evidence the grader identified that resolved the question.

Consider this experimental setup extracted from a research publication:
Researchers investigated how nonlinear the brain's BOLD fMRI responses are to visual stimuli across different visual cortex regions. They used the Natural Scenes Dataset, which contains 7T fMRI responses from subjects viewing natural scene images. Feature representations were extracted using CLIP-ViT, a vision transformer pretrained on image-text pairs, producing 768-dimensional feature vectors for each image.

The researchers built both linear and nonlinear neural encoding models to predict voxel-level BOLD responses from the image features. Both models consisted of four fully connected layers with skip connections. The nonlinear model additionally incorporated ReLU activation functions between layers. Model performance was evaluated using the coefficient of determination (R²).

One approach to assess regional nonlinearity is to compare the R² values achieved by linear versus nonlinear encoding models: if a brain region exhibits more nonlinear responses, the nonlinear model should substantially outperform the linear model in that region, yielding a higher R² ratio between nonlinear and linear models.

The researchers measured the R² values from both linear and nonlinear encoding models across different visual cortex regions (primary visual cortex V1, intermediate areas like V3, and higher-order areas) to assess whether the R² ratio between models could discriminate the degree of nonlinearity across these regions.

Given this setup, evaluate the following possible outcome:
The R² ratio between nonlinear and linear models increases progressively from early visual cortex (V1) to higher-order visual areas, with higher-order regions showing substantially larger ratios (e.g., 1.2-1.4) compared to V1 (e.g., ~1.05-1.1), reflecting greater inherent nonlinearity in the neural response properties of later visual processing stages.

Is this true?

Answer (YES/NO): NO